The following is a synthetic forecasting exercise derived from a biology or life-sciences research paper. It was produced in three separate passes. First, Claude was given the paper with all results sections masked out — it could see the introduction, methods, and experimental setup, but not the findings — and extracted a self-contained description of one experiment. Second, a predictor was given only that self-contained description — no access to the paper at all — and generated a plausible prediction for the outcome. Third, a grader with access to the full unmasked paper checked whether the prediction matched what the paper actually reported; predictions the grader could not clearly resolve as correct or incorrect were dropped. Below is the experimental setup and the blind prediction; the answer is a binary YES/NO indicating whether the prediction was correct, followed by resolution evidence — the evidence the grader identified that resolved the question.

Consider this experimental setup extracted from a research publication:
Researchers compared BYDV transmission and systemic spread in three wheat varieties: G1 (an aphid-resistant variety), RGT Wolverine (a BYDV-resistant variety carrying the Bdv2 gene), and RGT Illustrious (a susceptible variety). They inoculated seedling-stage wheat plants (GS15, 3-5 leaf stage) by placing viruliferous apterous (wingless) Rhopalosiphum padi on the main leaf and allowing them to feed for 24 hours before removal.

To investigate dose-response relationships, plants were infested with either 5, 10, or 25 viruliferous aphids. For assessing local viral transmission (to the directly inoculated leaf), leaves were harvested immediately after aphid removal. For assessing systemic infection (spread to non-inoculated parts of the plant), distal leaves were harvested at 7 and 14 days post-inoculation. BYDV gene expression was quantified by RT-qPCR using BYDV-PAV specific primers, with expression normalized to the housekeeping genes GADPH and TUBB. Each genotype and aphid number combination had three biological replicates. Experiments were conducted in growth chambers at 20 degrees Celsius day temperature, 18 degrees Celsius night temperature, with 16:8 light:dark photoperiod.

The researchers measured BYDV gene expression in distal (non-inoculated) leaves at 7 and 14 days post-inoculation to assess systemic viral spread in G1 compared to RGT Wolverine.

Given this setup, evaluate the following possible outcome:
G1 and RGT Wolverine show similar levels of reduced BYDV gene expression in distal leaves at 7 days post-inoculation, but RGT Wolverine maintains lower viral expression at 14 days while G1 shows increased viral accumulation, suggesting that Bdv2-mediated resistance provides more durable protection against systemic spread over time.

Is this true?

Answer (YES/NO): NO